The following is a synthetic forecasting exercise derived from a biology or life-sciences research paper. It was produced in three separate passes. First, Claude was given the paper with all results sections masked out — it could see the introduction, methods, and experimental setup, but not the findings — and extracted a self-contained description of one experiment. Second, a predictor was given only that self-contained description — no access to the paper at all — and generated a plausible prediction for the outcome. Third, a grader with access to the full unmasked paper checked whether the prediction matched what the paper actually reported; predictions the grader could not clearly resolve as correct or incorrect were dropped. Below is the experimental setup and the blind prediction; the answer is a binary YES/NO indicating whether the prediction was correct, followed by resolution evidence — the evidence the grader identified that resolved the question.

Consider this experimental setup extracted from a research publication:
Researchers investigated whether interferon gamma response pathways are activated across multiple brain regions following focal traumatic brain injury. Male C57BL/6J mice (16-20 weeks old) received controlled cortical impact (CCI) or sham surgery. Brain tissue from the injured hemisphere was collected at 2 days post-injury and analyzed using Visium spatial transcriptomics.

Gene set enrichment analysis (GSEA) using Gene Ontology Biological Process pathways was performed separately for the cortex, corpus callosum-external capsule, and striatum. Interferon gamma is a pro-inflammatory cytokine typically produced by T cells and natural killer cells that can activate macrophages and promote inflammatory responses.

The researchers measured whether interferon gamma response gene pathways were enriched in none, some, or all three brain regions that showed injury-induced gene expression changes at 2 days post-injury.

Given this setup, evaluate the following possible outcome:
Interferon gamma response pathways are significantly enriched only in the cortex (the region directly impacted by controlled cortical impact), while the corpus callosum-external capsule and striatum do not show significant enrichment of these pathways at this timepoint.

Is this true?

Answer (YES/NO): NO